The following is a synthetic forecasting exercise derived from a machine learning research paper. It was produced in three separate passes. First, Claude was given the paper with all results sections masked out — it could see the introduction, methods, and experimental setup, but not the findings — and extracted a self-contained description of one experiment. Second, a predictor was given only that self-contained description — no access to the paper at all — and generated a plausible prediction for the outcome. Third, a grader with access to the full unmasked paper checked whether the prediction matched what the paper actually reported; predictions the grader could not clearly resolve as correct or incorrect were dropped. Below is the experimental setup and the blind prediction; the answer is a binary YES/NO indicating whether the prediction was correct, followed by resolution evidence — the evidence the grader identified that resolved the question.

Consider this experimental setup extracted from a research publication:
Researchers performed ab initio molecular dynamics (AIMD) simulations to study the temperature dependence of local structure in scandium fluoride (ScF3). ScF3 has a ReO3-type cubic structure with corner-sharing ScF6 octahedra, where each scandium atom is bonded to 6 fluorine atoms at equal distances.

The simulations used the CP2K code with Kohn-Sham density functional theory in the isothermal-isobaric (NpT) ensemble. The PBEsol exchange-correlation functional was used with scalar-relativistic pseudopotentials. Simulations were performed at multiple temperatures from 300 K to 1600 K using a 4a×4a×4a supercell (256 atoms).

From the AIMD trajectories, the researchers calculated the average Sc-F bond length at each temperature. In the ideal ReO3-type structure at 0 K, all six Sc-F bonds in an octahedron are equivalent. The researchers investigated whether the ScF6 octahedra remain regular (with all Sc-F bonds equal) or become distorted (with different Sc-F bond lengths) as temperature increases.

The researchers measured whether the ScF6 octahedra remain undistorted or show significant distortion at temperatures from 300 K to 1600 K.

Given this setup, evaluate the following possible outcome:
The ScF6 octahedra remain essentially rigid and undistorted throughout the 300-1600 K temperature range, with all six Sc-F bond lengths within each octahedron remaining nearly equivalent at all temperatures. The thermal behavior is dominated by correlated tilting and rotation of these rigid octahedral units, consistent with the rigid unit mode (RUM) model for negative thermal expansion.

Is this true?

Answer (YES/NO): NO